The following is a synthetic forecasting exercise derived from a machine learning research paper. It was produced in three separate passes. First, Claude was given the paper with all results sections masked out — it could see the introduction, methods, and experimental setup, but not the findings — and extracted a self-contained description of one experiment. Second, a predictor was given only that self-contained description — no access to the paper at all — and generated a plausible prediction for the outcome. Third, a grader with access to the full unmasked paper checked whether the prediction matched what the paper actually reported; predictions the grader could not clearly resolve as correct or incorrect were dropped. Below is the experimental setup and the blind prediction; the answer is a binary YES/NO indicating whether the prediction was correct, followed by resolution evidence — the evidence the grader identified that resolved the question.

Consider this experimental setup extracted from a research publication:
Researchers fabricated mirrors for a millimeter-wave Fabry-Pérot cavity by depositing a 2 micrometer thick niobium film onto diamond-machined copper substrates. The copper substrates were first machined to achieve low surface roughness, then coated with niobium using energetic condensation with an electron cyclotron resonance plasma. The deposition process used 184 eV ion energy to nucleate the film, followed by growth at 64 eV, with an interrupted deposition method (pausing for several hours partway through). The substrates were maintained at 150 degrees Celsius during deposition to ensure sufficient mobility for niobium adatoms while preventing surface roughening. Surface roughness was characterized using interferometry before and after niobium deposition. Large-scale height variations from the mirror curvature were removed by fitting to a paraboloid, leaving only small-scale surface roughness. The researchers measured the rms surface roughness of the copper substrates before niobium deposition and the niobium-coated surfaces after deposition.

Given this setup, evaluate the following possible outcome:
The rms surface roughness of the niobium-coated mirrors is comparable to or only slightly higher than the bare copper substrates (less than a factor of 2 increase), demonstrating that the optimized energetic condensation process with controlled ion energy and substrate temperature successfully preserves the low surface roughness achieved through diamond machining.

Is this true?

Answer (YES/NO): NO